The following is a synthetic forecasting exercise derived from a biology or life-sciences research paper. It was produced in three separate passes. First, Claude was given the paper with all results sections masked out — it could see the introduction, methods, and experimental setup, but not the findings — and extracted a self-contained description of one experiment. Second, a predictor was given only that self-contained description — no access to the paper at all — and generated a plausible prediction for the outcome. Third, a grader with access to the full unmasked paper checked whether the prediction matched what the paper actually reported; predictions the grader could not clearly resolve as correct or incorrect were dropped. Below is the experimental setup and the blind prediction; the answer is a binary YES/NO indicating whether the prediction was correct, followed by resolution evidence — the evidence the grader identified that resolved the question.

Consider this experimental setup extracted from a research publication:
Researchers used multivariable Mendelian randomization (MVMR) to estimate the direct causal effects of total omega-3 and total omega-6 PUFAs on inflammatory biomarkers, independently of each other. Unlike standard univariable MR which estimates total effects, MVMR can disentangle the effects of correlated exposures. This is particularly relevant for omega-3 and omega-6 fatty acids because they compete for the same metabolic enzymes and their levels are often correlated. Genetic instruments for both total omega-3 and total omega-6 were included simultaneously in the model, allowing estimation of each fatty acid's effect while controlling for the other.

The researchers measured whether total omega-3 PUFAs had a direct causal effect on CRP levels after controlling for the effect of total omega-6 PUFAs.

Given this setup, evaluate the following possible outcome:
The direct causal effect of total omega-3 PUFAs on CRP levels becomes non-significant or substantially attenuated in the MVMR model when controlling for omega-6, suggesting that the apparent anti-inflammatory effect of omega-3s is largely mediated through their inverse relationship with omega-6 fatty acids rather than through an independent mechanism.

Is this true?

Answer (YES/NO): NO